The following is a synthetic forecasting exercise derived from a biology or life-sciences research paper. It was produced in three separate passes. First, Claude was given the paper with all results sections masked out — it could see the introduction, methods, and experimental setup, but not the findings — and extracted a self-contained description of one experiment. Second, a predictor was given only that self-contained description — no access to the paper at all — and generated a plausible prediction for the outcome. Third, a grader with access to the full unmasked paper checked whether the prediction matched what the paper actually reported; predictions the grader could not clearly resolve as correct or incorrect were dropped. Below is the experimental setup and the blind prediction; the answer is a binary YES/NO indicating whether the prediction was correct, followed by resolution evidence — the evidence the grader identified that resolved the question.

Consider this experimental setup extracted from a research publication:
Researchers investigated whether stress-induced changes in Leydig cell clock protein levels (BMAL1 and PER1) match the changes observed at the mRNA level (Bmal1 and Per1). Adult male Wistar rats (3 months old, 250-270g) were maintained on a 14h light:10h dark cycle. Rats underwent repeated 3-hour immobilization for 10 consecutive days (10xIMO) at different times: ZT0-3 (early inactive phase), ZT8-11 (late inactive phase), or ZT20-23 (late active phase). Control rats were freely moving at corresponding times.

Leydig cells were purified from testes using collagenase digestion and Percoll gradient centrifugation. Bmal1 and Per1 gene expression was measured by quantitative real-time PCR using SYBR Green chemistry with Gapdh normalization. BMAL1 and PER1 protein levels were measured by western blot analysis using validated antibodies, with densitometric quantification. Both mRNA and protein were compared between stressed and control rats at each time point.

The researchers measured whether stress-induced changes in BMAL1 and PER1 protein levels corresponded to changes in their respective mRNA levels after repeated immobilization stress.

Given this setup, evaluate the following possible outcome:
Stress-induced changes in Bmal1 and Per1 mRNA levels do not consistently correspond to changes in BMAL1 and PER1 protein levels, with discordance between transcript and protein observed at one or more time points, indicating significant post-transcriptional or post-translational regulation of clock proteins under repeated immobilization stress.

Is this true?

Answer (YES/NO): NO